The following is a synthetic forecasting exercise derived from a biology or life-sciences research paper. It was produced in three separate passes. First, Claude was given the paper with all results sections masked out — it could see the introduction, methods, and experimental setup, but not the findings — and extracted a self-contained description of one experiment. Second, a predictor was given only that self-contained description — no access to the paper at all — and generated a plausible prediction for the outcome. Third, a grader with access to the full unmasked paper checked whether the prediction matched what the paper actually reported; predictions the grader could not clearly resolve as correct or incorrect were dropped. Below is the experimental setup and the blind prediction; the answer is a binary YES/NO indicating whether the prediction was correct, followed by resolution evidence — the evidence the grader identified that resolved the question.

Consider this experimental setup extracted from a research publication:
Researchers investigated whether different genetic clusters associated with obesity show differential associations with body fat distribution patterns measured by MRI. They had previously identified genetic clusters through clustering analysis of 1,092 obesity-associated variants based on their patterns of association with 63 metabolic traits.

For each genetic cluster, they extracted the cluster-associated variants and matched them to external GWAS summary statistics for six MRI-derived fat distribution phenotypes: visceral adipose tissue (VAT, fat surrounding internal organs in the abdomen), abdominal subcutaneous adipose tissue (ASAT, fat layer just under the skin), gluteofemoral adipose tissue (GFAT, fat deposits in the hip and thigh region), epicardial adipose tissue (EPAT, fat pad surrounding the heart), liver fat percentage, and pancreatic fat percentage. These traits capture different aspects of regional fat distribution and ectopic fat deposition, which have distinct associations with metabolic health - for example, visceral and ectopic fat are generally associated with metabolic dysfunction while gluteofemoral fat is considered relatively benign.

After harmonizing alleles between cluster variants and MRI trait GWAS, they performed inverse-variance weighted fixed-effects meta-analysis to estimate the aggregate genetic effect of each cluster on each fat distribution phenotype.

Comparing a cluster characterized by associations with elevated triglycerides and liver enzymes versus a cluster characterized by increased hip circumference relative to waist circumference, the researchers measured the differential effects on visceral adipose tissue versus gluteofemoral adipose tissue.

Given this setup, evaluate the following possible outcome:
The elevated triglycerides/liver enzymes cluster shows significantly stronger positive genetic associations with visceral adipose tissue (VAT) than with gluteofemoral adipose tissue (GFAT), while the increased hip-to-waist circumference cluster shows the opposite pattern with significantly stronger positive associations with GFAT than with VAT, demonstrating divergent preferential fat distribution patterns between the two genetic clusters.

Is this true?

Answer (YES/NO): NO